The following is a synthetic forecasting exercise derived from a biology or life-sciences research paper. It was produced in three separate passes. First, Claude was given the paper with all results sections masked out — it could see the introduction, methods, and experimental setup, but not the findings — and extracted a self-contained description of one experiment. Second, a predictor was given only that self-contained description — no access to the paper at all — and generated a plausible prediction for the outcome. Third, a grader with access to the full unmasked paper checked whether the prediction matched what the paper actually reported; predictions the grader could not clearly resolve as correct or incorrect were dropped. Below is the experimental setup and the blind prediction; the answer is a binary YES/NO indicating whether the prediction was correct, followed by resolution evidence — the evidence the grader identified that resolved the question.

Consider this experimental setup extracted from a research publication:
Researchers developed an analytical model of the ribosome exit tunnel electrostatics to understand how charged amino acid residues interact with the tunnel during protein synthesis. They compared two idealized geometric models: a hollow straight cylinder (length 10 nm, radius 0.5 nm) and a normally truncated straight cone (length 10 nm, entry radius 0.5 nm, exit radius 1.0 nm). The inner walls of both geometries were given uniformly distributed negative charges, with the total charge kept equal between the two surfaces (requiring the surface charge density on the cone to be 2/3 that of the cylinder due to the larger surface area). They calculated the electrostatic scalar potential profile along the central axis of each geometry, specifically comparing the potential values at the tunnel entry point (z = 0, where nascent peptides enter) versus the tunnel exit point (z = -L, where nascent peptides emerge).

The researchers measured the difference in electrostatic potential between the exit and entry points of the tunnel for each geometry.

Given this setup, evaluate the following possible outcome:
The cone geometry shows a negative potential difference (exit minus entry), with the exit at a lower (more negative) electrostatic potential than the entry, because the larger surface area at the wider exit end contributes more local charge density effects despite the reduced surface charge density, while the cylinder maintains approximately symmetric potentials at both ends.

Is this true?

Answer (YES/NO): NO